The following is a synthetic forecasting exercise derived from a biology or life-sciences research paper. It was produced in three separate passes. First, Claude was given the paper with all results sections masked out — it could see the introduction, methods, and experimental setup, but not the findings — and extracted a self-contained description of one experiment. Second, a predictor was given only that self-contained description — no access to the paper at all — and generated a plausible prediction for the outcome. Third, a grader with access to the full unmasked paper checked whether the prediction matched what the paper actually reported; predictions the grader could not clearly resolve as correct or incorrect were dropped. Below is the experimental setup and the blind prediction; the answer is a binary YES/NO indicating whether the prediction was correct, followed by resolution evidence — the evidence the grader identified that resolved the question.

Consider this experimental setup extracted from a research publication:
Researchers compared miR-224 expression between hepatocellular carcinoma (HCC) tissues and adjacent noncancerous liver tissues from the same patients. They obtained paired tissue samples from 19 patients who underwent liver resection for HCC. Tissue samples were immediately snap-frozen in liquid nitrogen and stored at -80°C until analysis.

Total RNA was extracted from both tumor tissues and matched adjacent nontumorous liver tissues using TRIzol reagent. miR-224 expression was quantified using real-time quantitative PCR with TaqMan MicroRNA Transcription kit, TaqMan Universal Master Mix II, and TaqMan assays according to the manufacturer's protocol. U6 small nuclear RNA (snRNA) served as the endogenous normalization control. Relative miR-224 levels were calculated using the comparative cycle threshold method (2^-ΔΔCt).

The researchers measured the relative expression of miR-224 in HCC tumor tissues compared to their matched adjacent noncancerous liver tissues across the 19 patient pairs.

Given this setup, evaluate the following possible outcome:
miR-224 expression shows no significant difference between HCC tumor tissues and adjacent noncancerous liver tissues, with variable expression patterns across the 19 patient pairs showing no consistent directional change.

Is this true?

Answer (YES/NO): NO